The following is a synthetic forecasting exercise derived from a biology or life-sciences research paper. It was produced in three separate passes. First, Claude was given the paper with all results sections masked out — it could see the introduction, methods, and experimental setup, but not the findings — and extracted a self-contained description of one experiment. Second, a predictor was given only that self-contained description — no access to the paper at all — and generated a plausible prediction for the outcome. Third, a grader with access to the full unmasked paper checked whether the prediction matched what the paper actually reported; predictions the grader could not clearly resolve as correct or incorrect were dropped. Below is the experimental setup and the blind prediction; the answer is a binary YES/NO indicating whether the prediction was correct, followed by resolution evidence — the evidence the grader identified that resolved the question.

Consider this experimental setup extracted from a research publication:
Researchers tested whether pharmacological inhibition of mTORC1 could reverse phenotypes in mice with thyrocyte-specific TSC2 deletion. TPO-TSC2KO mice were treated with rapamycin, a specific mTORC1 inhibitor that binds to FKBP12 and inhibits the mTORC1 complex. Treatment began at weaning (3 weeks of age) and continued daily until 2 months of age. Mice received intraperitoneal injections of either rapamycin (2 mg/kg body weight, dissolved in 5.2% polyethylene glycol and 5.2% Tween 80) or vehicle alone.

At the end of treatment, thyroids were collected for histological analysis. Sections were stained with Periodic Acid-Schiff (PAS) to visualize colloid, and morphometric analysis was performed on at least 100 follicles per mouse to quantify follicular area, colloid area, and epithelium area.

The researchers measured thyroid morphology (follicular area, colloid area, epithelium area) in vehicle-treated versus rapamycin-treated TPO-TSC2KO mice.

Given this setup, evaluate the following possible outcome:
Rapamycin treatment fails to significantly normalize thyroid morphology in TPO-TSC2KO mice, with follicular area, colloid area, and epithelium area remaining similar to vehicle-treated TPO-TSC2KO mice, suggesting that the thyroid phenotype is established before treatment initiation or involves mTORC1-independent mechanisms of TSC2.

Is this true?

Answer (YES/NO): NO